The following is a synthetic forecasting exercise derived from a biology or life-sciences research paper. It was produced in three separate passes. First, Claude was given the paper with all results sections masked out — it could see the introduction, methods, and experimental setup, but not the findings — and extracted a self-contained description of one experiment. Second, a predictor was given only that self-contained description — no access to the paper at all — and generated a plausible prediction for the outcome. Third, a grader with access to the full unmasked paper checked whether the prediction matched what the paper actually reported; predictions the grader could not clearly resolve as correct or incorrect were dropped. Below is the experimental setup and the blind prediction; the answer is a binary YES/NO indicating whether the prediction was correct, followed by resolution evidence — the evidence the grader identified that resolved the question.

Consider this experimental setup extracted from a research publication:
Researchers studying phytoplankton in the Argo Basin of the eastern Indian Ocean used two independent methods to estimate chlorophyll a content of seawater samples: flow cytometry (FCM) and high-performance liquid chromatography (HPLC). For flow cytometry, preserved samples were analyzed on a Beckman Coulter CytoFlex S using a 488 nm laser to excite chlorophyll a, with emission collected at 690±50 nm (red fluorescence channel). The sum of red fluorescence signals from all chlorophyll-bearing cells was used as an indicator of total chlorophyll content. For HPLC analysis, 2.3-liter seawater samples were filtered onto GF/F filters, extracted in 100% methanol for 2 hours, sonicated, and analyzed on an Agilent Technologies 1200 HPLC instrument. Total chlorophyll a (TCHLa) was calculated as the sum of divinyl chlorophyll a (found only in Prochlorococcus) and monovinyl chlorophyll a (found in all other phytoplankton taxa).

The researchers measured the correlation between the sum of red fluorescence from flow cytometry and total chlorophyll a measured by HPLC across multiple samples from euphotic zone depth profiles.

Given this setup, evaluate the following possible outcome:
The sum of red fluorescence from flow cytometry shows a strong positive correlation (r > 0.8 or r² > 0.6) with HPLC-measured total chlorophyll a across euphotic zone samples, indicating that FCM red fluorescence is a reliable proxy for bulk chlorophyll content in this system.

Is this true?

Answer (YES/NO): YES